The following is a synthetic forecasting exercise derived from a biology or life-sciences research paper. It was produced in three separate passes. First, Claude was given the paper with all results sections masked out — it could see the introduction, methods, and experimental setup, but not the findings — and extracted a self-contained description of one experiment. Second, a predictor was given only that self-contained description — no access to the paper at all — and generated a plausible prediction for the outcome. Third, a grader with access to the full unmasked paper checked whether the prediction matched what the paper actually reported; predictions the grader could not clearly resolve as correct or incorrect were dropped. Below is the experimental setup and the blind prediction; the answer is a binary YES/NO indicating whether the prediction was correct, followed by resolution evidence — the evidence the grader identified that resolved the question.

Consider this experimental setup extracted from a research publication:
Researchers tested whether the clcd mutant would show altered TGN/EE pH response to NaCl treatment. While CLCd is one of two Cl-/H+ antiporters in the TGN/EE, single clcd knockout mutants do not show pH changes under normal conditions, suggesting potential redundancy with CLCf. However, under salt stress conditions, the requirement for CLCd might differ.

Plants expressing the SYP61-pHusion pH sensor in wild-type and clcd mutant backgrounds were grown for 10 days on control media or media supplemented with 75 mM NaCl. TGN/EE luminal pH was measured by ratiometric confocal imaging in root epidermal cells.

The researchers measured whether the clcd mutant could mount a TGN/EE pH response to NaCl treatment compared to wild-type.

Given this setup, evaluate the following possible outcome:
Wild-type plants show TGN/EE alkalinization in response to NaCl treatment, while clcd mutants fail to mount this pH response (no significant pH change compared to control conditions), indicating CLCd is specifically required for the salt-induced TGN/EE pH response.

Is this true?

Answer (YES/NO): YES